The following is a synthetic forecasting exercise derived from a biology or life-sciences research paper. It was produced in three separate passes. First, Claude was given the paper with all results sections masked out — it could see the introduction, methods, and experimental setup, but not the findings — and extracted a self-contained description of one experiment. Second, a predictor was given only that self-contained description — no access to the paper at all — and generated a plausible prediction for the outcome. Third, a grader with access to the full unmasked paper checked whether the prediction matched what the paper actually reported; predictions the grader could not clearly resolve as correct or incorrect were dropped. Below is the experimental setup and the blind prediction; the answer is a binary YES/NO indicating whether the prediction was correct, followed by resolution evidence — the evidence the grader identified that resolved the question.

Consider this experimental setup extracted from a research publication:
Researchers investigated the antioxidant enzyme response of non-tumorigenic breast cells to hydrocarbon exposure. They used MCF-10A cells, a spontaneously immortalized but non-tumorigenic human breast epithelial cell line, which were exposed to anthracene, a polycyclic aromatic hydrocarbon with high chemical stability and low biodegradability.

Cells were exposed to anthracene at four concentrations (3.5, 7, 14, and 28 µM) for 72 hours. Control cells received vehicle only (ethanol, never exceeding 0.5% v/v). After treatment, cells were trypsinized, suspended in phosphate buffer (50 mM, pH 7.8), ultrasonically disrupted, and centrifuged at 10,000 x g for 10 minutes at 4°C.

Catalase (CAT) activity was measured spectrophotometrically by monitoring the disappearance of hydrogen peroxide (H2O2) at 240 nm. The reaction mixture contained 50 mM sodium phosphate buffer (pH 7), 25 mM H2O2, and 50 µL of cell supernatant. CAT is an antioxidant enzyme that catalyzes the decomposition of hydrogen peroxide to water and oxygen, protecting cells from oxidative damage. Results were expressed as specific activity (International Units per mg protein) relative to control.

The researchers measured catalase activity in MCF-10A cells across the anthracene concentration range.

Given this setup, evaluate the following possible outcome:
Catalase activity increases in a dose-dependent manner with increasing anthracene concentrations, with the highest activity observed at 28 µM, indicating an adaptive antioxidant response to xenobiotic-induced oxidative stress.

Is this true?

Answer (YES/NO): NO